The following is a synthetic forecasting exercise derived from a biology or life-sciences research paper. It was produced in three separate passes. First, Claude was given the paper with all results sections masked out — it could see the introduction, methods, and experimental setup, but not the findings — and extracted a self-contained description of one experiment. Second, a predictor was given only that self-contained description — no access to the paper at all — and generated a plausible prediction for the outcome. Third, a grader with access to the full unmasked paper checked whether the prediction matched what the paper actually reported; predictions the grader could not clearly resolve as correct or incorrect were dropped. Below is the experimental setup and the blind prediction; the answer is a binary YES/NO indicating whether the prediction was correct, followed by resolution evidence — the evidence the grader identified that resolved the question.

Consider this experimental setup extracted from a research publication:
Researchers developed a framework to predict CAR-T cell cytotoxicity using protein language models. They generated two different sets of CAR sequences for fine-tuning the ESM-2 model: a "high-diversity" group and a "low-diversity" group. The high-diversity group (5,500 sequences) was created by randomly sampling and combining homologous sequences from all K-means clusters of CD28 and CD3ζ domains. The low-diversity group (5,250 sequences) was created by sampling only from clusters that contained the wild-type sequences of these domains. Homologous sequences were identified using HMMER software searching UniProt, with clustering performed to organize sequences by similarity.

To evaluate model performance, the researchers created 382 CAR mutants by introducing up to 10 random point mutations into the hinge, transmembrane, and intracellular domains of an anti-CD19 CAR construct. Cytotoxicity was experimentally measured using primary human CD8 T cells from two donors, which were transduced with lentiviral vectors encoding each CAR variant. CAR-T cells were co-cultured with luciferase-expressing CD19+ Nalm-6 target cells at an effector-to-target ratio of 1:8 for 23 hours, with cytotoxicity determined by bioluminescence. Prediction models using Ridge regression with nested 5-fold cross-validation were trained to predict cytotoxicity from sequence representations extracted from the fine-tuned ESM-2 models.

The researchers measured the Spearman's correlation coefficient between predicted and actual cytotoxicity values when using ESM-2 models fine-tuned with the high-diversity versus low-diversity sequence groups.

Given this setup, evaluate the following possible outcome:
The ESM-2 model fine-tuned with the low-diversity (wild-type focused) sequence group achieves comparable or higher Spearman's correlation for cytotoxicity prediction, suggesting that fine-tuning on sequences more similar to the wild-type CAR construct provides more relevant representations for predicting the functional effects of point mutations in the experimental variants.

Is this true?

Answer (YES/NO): NO